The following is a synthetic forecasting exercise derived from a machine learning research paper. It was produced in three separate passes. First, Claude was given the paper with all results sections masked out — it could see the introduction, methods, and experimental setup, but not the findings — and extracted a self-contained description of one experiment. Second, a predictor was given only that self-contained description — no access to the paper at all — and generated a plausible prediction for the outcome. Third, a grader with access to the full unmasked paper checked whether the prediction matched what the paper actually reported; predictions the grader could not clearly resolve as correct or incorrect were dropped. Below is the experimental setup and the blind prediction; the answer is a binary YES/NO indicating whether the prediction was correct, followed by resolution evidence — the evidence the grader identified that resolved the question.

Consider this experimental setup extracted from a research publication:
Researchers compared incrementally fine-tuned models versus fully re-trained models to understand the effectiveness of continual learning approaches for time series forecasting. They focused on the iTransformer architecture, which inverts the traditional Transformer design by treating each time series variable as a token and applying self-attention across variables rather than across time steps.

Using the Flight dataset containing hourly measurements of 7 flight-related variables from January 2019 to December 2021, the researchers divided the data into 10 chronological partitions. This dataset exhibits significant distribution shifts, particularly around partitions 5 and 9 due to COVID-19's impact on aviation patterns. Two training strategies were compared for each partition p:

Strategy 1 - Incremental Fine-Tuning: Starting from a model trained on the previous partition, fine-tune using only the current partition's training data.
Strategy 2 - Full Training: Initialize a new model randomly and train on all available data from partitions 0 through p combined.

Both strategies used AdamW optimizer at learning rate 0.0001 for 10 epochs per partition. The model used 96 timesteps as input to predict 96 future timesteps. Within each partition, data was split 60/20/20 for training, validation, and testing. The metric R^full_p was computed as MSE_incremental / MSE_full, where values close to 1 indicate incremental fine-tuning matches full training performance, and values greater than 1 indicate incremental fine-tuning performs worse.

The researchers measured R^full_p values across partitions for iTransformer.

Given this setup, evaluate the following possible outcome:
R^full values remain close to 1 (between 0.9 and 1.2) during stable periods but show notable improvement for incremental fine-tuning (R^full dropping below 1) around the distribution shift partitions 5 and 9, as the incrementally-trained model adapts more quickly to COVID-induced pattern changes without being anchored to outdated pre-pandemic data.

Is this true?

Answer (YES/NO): NO